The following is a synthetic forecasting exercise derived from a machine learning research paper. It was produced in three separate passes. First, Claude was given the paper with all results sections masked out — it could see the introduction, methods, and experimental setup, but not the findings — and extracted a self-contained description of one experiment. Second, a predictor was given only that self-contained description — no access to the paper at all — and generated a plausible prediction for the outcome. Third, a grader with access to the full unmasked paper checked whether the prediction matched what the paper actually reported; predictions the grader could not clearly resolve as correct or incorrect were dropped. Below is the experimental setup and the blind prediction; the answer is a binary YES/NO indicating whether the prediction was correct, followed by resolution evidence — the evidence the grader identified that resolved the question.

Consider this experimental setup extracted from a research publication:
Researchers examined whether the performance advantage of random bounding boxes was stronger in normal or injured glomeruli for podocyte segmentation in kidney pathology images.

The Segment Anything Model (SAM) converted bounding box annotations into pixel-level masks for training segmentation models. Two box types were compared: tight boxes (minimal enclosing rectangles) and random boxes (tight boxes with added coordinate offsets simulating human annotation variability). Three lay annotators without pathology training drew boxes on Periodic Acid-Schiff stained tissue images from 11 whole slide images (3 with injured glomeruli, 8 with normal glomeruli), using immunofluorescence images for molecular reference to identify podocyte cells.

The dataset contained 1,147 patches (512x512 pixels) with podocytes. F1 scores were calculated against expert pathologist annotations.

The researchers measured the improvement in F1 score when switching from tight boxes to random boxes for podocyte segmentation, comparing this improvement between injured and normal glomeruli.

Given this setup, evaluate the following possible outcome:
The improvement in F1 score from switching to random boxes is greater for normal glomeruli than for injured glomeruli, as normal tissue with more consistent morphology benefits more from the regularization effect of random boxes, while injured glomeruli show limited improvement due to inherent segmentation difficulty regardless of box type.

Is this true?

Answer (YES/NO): YES